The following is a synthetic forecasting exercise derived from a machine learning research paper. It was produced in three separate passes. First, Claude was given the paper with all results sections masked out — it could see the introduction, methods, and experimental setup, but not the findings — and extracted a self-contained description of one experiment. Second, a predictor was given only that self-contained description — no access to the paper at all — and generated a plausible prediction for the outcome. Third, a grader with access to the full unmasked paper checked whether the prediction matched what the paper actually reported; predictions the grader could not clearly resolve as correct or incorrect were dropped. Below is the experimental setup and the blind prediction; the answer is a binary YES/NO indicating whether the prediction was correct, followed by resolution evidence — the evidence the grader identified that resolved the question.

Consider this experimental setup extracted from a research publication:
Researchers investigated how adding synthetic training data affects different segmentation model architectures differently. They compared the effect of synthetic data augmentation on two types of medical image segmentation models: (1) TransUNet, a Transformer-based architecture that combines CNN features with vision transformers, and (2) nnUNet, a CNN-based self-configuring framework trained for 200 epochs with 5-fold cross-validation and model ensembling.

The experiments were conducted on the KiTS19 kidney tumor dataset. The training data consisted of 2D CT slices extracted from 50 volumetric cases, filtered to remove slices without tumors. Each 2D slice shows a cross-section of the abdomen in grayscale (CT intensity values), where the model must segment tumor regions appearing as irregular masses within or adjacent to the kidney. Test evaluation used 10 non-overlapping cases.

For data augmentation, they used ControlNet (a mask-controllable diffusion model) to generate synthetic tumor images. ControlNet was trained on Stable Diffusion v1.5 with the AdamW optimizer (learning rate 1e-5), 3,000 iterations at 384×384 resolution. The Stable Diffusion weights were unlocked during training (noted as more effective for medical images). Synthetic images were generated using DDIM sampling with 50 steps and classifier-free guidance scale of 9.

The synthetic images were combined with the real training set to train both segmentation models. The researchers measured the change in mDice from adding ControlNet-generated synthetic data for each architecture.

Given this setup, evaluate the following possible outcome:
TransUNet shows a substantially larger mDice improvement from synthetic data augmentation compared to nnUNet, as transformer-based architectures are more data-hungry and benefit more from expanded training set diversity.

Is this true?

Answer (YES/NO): YES